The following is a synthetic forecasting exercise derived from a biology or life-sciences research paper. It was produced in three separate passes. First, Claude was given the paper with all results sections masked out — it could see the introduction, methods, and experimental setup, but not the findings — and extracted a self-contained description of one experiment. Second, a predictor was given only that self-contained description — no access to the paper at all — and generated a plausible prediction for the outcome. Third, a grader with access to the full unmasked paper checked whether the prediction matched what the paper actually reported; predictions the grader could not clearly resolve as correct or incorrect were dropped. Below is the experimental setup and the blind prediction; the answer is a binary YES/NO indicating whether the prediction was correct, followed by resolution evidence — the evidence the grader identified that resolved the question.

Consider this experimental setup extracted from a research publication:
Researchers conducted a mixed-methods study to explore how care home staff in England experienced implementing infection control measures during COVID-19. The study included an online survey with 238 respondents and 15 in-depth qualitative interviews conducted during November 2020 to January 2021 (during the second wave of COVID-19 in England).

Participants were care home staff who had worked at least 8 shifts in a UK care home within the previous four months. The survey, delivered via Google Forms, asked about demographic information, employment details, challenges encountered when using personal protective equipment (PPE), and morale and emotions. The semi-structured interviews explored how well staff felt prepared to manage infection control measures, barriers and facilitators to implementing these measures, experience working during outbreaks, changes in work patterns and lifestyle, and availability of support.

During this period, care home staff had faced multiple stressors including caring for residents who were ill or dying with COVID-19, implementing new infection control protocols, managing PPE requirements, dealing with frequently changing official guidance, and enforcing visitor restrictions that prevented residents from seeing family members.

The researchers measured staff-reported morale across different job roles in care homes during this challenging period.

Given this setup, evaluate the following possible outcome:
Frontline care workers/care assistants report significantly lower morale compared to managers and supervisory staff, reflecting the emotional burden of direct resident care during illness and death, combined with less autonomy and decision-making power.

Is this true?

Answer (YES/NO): NO